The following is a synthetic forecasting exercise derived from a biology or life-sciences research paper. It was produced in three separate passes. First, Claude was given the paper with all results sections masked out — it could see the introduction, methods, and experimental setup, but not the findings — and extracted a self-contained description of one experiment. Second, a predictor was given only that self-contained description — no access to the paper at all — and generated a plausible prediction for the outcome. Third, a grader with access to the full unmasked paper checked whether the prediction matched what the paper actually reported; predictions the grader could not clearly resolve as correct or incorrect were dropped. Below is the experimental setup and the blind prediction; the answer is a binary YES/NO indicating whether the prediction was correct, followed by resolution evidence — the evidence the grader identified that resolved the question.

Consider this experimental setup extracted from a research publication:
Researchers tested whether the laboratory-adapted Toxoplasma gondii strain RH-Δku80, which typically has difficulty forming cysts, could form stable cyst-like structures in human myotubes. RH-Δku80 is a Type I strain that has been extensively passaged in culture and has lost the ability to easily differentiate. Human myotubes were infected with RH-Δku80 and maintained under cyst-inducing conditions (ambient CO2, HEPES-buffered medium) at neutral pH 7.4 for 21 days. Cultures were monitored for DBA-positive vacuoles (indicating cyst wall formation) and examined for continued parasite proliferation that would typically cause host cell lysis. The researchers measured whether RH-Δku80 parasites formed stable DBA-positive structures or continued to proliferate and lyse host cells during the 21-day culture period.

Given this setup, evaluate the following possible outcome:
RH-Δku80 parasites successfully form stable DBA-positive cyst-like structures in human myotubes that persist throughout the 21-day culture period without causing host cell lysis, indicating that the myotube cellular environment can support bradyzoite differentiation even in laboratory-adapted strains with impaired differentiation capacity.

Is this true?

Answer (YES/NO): YES